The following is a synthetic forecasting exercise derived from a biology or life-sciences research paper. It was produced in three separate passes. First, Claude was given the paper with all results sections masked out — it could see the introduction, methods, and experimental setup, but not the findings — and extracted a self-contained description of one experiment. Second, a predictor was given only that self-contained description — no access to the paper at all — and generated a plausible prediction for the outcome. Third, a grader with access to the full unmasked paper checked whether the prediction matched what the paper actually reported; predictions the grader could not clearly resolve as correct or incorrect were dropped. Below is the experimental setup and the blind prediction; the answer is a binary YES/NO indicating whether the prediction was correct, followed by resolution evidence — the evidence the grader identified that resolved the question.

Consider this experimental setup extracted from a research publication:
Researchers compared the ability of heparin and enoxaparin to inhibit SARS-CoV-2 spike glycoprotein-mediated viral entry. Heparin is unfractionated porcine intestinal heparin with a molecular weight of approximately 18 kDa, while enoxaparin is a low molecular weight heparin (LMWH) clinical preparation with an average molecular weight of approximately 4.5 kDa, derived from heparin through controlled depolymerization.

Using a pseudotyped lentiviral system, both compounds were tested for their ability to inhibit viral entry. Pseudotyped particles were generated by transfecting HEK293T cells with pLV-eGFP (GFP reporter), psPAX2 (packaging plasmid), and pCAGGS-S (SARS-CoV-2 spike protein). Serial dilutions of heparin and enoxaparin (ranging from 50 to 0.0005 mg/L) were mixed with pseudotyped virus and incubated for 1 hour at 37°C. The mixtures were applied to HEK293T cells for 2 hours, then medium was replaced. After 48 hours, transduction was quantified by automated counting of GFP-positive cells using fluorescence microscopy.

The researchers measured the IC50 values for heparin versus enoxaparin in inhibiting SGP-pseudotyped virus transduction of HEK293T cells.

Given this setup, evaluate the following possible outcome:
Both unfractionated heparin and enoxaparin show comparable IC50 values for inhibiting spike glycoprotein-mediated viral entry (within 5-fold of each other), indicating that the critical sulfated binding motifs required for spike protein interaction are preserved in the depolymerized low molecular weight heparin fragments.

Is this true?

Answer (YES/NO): NO